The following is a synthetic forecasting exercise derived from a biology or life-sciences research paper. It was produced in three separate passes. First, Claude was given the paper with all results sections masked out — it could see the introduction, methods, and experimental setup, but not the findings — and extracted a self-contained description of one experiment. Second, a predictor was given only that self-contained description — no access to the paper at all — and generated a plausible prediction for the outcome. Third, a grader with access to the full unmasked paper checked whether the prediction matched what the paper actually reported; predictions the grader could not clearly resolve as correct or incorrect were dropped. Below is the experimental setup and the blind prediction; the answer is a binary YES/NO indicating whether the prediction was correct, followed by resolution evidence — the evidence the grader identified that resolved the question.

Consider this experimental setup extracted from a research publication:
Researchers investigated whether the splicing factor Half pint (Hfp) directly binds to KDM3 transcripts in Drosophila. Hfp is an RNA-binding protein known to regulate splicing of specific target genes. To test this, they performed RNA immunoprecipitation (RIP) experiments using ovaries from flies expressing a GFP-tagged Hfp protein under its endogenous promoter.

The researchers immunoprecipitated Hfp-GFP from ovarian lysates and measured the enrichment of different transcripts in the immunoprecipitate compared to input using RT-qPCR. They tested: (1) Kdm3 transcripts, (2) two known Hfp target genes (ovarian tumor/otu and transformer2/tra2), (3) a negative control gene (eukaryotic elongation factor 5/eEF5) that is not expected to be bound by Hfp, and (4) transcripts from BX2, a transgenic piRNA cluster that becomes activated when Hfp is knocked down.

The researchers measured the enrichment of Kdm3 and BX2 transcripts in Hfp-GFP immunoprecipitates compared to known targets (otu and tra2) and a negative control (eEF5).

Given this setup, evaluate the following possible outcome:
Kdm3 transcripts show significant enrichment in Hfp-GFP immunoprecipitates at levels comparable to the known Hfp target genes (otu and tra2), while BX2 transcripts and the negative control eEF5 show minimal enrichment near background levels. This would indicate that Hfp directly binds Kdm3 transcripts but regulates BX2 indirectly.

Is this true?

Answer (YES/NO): YES